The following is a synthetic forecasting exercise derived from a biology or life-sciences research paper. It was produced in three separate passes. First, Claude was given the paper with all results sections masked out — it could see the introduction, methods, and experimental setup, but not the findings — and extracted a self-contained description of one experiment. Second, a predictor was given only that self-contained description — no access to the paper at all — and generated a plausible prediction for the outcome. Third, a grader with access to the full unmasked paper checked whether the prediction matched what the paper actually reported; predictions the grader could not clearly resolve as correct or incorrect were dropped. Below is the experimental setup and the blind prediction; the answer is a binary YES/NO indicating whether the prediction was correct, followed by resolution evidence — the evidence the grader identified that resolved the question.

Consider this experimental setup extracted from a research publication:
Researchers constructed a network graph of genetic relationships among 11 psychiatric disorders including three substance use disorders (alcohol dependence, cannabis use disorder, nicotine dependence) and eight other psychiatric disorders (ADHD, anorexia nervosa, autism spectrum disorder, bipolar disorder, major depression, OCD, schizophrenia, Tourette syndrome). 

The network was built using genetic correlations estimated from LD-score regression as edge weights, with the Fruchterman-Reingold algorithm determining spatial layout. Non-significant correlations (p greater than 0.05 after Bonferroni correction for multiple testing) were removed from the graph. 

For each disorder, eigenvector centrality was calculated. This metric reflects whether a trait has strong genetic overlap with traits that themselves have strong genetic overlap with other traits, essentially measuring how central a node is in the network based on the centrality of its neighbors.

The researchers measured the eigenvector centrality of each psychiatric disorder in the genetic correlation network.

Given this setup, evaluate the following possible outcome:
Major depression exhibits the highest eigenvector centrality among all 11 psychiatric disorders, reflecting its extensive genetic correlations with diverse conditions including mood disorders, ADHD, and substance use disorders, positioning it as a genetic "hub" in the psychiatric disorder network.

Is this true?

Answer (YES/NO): YES